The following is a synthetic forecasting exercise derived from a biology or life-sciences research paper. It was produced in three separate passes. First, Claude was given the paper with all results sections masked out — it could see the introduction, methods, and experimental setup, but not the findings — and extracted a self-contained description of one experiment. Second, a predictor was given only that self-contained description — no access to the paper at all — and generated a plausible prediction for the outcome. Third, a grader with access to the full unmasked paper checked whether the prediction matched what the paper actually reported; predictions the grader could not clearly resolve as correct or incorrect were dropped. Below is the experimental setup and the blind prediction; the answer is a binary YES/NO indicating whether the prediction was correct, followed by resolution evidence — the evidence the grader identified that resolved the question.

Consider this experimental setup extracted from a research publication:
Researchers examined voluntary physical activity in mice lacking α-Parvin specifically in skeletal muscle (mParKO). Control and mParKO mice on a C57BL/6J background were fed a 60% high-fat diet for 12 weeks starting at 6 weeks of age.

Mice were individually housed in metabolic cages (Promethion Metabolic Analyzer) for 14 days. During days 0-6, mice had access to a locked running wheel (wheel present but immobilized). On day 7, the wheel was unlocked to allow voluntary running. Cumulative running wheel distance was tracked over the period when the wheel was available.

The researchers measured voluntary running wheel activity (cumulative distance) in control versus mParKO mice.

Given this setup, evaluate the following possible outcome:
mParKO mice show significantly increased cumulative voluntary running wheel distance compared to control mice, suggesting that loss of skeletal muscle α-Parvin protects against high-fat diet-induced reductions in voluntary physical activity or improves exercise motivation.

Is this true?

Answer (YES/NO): NO